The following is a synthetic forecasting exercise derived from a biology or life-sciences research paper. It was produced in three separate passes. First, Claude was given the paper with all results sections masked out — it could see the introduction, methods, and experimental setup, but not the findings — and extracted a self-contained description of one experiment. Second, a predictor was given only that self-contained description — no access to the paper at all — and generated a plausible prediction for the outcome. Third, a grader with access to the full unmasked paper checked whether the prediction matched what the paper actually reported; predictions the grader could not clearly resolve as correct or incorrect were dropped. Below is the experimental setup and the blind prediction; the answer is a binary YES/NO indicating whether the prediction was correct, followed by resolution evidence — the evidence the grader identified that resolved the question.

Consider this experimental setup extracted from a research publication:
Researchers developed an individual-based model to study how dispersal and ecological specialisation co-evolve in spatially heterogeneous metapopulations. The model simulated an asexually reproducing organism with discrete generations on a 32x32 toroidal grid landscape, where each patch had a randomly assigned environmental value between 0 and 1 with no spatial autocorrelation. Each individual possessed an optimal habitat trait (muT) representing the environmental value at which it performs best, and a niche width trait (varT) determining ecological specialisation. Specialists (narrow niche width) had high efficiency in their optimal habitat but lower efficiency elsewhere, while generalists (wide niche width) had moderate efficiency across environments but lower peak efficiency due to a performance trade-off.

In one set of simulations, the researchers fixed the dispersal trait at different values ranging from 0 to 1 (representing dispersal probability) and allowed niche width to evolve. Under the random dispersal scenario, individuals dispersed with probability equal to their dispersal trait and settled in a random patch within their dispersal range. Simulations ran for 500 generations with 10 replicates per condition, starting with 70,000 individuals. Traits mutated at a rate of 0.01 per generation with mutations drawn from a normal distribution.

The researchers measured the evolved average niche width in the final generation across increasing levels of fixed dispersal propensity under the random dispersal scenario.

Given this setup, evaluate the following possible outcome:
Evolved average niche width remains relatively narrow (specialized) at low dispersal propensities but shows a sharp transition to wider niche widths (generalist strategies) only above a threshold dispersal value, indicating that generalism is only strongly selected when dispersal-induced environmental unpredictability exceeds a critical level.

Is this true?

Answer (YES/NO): NO